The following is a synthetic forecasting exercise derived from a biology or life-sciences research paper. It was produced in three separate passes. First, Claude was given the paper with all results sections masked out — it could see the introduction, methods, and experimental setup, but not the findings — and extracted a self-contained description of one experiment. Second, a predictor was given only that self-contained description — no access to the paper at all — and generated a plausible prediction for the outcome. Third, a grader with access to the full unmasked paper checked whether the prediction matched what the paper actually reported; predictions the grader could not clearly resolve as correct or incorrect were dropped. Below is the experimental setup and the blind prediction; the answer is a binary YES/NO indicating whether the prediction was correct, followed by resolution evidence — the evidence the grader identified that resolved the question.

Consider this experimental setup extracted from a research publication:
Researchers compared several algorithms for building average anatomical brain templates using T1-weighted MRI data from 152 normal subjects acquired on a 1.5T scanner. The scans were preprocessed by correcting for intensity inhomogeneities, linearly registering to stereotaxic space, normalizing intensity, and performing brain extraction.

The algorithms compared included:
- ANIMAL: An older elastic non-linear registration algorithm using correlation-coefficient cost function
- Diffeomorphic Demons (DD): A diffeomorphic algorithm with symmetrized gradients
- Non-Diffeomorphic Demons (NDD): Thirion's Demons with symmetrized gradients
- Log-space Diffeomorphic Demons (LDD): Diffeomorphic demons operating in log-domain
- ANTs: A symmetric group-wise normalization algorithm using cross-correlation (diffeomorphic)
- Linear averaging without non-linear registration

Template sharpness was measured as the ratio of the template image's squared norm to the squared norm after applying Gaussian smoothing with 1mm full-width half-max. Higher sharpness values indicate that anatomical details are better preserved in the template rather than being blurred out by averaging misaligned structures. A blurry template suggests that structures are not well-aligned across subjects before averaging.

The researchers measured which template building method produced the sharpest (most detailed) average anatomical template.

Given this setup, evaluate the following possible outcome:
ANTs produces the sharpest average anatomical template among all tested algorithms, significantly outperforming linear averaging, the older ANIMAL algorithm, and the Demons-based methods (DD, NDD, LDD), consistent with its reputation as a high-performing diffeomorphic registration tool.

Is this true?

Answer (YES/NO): NO